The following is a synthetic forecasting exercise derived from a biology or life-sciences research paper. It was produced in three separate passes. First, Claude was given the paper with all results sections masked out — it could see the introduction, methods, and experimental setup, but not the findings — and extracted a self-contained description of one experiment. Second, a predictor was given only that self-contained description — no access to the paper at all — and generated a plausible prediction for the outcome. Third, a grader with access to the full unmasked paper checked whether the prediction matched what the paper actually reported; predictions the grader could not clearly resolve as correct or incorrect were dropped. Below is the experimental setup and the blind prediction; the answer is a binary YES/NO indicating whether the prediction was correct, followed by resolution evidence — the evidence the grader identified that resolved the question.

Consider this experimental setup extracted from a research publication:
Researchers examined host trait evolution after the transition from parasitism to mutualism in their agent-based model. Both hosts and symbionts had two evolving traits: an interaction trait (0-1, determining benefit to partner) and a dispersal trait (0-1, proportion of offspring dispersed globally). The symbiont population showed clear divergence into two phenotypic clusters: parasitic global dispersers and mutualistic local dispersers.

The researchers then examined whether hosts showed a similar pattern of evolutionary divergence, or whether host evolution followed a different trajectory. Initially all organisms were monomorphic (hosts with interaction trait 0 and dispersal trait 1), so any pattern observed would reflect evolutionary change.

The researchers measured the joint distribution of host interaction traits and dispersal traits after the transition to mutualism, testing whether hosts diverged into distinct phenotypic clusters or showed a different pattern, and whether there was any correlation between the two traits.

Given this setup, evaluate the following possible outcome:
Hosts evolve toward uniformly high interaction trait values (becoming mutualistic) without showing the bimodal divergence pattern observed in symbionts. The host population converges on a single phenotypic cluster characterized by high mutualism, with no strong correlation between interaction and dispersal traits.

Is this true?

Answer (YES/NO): NO